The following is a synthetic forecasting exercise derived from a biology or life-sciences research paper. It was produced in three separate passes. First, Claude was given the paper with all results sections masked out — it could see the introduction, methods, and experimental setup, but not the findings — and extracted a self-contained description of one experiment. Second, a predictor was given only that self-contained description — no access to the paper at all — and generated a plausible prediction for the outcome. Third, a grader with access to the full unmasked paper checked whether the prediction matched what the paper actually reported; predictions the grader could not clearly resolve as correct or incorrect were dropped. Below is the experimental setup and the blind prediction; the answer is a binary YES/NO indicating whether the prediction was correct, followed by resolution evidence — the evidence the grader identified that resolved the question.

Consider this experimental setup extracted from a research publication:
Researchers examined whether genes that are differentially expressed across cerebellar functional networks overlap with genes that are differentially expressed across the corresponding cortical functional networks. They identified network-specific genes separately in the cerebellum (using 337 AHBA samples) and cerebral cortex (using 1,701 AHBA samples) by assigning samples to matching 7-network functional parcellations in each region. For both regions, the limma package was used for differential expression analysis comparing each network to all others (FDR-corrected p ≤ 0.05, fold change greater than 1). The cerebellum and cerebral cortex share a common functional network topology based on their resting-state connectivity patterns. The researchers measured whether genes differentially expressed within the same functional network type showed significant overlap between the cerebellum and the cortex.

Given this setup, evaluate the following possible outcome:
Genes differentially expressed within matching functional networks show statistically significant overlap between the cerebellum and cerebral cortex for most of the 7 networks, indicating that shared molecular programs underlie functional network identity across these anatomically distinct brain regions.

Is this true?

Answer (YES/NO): NO